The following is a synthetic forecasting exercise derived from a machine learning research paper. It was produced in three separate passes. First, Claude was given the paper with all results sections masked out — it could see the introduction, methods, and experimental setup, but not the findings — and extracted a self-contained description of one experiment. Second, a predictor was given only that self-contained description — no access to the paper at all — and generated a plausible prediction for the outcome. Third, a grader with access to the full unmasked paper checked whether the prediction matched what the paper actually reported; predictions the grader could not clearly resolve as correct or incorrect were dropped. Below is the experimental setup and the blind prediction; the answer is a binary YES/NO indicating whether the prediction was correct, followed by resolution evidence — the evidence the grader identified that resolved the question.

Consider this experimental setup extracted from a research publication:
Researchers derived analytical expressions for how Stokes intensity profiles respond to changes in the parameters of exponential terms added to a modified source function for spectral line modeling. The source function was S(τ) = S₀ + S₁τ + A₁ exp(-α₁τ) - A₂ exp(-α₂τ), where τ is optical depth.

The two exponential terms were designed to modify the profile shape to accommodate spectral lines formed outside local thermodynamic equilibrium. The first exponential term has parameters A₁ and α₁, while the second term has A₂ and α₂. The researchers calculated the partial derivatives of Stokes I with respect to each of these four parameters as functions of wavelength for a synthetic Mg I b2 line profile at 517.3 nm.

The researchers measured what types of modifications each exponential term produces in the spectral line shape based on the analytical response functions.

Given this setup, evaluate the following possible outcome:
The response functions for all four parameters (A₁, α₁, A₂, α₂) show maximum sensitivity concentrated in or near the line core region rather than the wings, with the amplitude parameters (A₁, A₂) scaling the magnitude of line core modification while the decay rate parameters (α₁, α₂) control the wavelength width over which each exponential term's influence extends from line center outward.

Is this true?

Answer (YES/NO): NO